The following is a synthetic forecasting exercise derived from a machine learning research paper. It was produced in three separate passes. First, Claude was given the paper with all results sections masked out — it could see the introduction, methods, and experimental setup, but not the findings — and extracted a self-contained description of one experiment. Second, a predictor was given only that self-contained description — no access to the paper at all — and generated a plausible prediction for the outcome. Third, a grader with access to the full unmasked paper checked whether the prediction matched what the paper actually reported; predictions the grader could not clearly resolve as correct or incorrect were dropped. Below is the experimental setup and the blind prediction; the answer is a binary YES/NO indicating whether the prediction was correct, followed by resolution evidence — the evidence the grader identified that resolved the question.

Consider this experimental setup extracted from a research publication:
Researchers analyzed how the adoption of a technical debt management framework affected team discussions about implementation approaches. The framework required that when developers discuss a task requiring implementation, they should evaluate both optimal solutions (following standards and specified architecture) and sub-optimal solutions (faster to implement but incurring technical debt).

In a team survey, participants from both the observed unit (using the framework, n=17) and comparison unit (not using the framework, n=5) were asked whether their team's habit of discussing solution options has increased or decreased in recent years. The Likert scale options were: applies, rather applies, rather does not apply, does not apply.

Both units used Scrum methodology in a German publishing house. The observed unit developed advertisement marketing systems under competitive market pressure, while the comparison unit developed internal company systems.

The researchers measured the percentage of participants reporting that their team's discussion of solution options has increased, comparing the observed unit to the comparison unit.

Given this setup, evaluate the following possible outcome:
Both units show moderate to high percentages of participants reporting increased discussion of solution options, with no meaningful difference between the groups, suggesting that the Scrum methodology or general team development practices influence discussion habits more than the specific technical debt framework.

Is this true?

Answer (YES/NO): NO